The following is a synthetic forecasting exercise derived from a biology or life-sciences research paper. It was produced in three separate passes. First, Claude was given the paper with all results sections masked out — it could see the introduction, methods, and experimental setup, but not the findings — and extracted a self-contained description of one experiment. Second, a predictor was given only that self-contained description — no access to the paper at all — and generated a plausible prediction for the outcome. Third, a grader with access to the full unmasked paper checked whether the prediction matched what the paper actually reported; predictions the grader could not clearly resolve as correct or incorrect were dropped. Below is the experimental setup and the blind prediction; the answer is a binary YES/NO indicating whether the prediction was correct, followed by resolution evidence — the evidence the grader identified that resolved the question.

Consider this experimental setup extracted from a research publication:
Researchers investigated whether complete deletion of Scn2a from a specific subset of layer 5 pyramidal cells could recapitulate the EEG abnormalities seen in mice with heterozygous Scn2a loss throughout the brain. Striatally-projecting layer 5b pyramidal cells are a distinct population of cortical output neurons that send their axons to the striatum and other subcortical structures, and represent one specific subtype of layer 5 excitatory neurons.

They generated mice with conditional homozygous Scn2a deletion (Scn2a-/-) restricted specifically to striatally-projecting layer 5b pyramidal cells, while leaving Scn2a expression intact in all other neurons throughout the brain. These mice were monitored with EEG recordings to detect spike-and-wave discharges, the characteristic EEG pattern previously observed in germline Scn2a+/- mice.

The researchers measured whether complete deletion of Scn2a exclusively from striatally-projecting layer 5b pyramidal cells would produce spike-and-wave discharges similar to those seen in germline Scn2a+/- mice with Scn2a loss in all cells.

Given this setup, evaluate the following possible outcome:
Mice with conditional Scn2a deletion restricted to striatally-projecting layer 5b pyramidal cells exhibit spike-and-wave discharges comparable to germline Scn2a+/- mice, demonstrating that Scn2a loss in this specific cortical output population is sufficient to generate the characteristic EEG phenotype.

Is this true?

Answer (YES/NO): YES